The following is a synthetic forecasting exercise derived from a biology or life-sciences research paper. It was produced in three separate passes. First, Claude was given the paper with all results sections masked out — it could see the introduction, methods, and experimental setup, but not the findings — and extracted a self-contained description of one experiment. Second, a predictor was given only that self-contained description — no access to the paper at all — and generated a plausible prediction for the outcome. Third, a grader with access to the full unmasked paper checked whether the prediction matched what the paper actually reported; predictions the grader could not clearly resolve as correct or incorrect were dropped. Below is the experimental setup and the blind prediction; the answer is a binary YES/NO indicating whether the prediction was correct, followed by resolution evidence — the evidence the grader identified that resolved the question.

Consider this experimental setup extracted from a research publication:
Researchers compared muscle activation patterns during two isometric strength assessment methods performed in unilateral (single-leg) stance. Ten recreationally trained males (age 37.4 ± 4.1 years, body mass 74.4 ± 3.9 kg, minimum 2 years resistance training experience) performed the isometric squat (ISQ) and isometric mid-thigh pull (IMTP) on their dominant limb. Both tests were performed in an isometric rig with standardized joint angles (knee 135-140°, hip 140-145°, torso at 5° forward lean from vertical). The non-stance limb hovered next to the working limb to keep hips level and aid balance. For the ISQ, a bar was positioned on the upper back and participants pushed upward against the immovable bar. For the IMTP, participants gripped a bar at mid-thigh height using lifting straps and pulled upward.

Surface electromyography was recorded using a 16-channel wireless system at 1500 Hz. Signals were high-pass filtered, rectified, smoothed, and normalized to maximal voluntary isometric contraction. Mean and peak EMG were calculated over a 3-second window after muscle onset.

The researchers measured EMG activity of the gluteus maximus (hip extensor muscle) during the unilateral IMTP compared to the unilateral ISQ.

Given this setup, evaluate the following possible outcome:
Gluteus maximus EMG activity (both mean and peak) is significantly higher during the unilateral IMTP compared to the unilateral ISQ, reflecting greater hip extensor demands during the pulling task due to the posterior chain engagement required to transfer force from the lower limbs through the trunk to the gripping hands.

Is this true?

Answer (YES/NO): NO